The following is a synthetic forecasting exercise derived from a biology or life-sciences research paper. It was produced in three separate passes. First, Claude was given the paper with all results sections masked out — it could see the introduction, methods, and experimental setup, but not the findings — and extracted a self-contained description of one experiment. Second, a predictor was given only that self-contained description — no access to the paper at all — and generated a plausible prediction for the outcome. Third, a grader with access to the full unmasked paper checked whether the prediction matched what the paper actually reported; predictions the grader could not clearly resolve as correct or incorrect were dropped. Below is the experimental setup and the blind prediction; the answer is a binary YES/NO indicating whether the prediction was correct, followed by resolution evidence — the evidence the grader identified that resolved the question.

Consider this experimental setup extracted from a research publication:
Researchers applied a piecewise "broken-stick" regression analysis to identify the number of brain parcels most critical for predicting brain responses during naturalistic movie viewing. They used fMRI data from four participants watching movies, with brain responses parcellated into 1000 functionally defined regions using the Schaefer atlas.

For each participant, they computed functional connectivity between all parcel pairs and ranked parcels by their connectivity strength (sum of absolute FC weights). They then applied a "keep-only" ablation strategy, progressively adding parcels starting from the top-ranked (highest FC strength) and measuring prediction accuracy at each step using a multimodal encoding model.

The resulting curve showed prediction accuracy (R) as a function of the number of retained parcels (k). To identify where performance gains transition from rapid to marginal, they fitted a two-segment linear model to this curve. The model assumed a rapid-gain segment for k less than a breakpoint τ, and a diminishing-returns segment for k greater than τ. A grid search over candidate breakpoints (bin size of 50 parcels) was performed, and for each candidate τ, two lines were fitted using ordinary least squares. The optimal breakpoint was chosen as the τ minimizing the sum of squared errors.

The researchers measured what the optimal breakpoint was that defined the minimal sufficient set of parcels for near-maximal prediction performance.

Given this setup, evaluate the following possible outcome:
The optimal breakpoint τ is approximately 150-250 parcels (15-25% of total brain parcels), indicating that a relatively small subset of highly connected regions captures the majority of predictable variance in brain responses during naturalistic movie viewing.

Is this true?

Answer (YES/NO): YES